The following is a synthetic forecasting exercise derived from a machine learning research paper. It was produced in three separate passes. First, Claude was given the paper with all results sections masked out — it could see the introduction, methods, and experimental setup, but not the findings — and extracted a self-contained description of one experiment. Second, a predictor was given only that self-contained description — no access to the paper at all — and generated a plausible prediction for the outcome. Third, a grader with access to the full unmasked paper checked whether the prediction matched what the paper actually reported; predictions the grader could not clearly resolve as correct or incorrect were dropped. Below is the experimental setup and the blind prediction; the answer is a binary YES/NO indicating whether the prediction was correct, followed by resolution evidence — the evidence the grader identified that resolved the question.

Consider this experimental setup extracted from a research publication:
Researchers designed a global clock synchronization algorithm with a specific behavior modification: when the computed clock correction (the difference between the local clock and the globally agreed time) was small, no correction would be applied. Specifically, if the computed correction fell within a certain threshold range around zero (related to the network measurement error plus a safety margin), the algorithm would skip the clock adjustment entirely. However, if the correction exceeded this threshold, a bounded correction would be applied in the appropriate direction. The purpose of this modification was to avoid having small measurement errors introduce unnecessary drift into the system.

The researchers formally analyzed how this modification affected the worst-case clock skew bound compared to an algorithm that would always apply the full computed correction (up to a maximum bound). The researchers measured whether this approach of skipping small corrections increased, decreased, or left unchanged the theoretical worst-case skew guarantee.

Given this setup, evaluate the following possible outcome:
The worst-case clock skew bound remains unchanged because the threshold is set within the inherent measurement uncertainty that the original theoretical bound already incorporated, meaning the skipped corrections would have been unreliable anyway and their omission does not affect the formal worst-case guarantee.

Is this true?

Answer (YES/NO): NO